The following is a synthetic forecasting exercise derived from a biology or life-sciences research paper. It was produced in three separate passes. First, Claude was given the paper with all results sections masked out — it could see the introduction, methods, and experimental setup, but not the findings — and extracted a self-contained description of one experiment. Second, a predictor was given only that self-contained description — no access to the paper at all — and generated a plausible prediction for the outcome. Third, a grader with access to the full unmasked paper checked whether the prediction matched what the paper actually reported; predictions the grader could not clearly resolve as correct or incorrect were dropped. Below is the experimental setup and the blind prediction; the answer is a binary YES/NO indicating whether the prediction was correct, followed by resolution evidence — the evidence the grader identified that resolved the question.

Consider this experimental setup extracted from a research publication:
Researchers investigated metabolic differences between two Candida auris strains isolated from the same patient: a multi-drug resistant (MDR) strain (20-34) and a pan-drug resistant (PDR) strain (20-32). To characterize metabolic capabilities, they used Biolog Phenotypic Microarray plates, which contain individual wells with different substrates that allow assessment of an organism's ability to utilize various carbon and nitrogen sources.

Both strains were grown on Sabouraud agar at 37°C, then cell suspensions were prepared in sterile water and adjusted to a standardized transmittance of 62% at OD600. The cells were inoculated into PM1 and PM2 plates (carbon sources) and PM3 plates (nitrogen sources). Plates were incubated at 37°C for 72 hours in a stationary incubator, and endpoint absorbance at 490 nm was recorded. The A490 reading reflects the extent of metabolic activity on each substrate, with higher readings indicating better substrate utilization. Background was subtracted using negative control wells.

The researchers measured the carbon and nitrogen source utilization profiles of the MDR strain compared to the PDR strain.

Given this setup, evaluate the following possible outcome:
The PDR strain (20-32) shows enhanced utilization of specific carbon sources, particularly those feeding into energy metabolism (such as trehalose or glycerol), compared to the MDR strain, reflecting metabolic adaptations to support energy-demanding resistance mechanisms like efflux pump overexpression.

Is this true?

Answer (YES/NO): NO